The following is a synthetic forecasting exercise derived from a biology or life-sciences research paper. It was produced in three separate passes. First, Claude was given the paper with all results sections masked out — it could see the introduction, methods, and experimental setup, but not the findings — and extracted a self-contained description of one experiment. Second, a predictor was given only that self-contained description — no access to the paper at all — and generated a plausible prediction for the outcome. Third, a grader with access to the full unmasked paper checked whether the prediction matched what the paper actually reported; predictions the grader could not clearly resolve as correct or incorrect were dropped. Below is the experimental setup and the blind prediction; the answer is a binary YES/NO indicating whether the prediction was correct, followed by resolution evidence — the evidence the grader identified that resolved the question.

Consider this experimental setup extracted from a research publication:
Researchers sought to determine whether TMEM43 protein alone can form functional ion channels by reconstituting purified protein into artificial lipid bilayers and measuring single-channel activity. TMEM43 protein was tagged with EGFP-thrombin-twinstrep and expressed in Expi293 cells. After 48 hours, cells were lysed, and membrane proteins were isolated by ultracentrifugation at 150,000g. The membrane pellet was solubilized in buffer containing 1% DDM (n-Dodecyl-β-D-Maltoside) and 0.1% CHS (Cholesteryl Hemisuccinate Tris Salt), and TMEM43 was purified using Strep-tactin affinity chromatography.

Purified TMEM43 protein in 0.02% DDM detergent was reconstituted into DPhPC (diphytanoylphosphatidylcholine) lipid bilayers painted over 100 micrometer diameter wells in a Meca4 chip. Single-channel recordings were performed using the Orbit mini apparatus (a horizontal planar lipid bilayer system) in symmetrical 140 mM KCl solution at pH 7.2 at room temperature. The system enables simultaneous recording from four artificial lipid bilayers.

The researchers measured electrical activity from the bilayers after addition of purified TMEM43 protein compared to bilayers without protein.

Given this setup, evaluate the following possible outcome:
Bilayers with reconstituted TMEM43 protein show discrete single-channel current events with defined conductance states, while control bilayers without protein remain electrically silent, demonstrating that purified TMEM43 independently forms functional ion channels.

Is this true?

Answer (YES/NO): YES